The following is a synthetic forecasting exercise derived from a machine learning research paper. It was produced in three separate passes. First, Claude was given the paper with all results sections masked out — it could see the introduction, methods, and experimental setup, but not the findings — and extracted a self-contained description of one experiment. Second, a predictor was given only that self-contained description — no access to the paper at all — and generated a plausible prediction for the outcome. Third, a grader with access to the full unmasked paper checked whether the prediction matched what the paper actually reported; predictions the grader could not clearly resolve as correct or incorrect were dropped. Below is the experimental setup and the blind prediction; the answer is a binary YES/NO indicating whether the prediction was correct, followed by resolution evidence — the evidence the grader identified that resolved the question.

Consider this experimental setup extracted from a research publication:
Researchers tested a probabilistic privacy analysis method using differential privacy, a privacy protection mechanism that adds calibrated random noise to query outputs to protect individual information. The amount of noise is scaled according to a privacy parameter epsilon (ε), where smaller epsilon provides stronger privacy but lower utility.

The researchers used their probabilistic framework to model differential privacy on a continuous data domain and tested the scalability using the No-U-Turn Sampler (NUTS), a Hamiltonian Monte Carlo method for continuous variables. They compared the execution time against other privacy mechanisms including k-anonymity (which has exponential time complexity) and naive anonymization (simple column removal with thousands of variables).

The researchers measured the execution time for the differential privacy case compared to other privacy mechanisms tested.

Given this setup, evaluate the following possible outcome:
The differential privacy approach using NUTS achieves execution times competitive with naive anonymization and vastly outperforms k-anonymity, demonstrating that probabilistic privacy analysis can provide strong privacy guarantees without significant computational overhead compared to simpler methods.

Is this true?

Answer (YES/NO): NO